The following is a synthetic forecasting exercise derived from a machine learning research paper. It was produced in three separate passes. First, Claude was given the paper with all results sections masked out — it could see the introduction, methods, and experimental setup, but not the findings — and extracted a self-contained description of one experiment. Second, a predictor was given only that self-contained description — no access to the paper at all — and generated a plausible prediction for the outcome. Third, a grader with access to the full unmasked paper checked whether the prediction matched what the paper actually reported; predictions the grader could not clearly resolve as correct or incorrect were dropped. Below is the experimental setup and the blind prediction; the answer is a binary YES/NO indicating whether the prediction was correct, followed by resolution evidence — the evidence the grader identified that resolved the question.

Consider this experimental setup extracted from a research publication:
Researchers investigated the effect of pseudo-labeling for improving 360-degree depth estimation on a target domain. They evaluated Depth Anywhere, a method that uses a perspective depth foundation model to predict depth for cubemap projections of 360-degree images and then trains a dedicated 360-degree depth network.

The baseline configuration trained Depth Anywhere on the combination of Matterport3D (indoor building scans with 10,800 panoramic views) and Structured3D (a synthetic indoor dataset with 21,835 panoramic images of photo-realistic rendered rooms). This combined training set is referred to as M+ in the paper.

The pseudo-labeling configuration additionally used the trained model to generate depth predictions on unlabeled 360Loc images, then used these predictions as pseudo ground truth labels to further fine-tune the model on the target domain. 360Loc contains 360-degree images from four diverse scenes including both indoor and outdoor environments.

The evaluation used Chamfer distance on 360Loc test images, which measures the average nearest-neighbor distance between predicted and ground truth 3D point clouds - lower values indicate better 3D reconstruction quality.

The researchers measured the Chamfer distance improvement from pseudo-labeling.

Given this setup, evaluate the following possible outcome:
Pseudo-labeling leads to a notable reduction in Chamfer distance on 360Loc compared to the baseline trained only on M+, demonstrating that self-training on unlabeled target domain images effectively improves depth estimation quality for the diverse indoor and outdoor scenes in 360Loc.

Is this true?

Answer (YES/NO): YES